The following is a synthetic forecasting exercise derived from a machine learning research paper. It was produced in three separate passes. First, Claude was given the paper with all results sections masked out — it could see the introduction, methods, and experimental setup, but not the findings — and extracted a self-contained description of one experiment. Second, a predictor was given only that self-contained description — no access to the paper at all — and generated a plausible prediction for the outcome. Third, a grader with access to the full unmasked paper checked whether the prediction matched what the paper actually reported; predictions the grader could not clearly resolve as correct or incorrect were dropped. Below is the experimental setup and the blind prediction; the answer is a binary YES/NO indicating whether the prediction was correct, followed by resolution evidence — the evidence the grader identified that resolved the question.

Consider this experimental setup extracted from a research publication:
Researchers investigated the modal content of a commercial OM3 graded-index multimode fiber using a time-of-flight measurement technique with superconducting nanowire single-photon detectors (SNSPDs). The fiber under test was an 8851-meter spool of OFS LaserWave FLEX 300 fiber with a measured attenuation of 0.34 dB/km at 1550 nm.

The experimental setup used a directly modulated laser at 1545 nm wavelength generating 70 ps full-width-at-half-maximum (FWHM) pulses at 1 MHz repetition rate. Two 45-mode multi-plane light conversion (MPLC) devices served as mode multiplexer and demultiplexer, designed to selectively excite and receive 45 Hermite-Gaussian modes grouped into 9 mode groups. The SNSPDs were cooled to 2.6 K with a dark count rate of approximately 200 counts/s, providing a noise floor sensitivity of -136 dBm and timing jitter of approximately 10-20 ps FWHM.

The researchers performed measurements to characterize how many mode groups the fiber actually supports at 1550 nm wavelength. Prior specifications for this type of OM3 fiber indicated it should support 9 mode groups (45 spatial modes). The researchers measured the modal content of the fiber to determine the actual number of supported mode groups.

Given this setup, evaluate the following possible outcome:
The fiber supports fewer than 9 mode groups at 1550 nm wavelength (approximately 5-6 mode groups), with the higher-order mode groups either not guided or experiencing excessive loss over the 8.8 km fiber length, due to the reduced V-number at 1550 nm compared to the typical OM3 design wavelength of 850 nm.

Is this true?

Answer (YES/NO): NO